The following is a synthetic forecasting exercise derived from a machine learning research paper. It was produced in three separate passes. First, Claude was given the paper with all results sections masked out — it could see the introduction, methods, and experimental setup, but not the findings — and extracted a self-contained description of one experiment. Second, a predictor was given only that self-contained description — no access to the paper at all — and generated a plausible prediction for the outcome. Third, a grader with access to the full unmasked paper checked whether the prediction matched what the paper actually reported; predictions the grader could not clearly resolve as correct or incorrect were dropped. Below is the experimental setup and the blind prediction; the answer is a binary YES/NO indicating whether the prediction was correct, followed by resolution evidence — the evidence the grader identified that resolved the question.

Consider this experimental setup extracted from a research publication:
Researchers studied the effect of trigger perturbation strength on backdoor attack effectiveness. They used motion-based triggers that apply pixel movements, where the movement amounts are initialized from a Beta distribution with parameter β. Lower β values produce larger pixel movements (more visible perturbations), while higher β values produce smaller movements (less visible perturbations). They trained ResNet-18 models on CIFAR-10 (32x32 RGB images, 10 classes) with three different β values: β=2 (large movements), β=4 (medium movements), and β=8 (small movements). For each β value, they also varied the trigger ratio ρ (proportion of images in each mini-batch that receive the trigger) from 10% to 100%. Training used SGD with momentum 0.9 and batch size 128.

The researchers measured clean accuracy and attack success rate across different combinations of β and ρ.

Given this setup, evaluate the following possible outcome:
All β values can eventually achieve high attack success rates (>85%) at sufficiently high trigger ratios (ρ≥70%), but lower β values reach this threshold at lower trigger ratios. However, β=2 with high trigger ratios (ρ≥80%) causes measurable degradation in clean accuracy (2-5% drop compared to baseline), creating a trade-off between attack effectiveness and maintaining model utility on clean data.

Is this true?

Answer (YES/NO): NO